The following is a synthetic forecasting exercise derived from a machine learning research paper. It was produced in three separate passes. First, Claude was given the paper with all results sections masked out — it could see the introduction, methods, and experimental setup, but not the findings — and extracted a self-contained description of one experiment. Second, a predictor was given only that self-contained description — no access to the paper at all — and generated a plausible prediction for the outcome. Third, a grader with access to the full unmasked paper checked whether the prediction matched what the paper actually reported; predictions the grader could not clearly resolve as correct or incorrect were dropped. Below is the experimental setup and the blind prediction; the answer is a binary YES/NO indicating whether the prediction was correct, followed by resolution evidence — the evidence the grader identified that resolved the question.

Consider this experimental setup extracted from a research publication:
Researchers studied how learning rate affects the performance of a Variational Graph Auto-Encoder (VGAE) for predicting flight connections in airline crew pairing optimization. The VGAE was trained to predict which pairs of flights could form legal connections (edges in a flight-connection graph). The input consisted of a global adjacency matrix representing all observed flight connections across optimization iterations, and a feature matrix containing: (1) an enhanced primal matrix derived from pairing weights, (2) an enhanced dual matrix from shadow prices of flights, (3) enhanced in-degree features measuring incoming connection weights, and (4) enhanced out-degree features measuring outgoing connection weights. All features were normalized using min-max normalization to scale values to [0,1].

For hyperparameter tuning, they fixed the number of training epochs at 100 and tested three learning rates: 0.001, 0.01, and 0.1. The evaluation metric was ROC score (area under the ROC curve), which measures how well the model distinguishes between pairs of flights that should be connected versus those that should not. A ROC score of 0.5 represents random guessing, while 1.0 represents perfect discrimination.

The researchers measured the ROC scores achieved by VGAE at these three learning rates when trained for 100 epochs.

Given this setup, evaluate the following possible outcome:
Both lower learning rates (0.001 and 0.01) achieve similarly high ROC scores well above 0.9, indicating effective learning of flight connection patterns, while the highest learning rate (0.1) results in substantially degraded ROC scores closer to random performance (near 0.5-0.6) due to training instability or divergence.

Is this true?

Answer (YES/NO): NO